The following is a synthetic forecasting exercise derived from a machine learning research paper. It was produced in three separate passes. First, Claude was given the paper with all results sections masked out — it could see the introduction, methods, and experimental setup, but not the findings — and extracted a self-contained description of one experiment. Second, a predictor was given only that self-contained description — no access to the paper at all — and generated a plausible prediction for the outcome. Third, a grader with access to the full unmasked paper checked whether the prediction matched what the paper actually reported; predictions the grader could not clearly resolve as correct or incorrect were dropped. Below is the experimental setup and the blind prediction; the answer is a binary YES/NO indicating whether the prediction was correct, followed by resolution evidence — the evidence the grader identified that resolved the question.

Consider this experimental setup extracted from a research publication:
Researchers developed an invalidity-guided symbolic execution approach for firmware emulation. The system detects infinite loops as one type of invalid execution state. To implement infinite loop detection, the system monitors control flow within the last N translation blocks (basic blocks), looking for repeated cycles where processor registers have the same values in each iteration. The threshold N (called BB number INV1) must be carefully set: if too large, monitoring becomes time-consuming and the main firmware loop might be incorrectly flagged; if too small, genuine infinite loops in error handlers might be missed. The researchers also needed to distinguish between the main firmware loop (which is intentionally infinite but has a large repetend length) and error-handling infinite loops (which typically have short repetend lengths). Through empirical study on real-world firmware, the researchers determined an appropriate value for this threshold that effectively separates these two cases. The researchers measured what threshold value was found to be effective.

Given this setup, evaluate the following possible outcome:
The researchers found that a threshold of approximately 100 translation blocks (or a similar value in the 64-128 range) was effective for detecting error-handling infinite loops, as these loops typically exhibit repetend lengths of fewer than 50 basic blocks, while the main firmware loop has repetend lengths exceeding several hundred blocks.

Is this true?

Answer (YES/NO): NO